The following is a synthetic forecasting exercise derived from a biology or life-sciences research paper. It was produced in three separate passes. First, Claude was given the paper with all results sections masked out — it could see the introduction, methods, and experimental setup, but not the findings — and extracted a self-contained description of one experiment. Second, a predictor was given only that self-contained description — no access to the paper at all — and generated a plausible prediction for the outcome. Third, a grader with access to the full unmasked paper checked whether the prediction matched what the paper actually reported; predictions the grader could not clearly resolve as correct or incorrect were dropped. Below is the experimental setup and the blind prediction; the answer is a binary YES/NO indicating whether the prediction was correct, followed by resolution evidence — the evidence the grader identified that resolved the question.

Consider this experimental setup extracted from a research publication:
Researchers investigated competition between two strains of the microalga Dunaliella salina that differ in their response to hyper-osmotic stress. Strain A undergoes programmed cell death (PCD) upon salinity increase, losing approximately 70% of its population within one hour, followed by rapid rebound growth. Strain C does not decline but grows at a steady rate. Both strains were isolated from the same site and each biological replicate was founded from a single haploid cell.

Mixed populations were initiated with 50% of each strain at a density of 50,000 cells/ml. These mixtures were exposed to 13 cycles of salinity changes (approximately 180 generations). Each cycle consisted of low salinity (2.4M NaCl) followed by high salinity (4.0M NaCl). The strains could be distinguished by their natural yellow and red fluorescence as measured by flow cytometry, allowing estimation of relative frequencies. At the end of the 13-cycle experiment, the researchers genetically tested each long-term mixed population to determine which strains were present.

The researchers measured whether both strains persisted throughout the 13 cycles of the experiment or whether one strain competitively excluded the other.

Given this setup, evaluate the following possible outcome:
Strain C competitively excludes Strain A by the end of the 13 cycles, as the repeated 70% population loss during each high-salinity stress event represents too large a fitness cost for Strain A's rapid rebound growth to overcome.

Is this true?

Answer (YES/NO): NO